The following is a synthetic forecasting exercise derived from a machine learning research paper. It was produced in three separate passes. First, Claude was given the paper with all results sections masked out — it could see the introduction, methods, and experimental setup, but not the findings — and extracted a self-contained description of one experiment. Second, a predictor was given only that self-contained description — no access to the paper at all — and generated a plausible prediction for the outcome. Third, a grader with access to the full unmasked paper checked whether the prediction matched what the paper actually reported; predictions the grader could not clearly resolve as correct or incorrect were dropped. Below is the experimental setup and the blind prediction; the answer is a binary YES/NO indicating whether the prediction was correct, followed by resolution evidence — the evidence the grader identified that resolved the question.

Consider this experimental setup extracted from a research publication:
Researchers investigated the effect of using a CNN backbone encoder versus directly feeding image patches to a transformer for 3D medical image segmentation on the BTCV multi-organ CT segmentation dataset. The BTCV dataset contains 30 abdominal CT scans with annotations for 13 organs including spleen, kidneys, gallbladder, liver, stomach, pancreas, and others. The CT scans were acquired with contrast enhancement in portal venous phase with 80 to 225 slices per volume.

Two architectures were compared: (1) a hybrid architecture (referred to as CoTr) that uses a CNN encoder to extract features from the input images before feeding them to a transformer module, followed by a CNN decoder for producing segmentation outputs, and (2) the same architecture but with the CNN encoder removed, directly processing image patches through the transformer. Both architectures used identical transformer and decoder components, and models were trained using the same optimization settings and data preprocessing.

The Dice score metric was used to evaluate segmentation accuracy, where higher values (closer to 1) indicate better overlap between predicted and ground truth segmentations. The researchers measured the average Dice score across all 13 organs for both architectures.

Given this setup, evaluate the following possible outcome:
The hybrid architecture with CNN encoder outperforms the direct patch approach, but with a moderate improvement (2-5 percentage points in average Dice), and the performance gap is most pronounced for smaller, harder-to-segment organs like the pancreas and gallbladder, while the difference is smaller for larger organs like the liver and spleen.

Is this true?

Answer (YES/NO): NO